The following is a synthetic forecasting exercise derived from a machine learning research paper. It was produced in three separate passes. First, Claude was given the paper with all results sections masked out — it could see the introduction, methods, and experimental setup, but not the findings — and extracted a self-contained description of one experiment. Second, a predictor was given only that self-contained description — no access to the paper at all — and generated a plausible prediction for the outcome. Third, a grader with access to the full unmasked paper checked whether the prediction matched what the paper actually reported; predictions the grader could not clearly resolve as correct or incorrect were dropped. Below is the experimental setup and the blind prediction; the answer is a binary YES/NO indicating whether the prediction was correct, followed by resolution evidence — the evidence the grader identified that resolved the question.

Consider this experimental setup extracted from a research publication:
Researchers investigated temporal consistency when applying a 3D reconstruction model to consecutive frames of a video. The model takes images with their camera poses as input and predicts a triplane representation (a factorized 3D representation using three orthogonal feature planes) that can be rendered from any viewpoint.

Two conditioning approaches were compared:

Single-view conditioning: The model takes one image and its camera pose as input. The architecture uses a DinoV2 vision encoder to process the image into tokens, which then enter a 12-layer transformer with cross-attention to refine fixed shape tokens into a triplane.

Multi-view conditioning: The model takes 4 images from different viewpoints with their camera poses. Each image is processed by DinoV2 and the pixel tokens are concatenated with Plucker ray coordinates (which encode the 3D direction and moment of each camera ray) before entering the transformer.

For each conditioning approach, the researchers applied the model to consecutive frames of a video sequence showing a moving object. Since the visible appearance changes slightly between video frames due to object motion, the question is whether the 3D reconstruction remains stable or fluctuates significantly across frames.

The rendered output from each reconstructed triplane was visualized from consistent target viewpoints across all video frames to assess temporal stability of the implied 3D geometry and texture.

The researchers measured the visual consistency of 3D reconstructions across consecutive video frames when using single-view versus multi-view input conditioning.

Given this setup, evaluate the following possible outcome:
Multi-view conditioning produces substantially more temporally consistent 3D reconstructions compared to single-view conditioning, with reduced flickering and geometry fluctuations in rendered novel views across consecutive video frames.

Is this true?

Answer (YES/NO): YES